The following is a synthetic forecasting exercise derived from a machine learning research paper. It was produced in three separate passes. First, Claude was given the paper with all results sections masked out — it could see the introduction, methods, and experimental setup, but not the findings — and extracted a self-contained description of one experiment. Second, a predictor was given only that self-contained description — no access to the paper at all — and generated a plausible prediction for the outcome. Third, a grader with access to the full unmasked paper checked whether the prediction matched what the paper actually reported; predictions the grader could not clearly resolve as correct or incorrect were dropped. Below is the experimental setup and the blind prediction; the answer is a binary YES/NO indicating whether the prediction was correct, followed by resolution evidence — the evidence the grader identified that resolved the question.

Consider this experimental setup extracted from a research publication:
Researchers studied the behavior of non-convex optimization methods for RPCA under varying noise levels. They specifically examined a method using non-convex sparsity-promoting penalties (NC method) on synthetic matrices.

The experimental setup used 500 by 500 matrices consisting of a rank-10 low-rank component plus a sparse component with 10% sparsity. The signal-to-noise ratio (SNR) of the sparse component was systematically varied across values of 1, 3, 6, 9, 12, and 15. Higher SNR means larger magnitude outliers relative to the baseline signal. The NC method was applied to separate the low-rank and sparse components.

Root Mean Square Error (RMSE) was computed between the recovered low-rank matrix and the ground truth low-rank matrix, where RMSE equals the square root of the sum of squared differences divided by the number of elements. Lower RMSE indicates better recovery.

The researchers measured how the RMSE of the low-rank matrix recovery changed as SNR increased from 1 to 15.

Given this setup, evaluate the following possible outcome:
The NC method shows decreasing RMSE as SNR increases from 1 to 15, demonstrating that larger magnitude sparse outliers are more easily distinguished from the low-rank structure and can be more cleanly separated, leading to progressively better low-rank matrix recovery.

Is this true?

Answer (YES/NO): NO